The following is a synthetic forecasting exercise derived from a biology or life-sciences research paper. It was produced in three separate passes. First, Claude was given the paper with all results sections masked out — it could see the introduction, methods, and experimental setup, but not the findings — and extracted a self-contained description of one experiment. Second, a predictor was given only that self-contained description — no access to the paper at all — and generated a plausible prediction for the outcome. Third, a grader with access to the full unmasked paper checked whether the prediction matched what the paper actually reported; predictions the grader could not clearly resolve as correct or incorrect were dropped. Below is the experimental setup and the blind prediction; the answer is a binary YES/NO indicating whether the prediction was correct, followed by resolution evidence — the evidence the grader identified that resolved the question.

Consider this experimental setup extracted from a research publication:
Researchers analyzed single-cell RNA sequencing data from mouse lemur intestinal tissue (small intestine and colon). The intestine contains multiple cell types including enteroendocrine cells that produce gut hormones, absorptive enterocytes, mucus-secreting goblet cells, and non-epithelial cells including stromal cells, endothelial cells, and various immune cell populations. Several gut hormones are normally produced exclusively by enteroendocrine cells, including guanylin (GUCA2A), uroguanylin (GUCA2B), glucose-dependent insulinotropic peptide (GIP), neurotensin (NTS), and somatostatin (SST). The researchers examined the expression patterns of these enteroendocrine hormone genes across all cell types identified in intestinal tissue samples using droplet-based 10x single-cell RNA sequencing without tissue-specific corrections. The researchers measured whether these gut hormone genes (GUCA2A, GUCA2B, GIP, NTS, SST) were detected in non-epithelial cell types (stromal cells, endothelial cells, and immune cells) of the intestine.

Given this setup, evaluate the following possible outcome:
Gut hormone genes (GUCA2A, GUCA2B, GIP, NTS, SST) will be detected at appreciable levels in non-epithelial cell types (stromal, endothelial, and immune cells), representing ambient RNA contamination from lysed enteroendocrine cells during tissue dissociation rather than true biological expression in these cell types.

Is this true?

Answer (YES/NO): YES